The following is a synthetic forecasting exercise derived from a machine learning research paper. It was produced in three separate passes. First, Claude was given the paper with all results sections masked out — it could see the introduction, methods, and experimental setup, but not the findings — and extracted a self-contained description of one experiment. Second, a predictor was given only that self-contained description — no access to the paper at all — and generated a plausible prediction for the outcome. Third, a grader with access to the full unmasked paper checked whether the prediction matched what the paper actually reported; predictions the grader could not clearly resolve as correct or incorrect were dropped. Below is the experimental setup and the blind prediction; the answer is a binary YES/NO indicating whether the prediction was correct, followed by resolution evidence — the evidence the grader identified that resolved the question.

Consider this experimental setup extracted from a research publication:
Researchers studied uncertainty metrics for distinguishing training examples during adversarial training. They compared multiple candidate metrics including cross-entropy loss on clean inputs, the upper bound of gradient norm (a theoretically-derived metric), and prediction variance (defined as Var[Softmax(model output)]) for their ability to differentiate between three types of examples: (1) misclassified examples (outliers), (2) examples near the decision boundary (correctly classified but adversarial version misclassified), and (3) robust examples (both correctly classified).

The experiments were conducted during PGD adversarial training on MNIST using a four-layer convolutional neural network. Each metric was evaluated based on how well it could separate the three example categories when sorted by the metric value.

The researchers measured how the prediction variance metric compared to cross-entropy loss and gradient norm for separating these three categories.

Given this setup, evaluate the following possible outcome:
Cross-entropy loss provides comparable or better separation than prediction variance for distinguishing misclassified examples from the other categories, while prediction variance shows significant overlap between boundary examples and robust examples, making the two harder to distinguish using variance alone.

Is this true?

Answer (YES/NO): NO